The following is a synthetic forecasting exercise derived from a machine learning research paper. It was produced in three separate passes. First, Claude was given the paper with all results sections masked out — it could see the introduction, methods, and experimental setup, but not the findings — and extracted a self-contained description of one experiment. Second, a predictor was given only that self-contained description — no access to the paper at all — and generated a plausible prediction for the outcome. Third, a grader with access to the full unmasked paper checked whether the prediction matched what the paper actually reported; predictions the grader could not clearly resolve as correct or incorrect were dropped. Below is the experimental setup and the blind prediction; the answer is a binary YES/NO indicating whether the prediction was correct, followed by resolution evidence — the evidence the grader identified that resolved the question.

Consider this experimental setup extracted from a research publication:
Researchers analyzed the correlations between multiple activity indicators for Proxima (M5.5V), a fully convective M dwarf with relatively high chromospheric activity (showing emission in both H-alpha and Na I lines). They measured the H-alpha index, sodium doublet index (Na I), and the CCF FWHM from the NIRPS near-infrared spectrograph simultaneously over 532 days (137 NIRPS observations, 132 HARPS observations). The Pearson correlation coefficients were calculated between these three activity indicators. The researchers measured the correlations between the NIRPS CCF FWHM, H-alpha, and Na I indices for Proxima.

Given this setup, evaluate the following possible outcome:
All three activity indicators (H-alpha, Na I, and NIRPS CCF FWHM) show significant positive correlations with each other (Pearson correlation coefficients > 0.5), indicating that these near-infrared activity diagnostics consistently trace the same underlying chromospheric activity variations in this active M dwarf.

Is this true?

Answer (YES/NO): YES